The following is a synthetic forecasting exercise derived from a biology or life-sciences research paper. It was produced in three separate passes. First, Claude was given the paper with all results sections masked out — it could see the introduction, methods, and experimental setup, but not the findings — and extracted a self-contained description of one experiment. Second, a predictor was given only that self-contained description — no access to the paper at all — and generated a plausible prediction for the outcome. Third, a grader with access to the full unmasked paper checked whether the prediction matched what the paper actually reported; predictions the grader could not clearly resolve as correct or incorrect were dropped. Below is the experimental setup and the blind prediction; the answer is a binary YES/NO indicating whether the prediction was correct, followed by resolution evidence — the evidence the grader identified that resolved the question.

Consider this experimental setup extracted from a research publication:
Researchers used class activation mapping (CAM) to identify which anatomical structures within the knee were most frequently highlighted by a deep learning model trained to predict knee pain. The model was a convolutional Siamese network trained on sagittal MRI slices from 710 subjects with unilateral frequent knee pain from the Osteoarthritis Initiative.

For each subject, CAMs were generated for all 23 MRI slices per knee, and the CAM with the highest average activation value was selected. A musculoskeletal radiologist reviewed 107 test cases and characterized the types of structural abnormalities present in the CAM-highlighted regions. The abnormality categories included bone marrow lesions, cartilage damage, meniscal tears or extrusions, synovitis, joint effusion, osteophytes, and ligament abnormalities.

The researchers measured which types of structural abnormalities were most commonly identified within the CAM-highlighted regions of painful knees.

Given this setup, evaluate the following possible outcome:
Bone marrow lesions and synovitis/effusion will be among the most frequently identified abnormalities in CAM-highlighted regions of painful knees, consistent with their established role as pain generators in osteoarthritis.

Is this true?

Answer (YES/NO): NO